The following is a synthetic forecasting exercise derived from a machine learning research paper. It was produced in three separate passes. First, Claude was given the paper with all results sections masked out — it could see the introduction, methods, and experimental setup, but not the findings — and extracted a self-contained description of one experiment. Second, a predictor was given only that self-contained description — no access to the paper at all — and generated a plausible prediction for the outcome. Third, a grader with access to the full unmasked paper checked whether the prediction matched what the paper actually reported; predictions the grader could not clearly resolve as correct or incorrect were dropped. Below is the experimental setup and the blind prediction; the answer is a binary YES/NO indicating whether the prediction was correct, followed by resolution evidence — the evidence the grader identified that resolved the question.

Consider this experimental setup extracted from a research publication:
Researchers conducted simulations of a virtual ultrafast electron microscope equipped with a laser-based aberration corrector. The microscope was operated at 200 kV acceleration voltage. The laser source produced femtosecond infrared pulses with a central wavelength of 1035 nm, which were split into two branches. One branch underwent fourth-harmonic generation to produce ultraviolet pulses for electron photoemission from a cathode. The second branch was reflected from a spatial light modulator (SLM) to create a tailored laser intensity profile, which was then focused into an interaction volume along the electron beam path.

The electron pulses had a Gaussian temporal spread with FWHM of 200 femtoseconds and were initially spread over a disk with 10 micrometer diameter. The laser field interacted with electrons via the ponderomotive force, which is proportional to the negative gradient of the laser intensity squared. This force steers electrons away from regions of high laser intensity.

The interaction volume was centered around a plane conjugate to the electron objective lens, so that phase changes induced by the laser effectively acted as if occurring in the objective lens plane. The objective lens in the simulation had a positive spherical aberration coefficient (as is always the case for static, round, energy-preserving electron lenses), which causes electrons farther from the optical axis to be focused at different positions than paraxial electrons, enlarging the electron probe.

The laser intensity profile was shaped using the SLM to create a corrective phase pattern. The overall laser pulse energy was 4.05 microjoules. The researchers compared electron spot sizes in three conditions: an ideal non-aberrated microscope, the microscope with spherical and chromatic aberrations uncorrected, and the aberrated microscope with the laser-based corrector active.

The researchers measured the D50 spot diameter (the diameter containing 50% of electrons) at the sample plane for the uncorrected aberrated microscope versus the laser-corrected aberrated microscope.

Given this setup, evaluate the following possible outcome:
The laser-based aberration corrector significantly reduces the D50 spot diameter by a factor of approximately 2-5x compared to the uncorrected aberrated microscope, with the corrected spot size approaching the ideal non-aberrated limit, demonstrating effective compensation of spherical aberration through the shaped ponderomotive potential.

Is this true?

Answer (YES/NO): NO